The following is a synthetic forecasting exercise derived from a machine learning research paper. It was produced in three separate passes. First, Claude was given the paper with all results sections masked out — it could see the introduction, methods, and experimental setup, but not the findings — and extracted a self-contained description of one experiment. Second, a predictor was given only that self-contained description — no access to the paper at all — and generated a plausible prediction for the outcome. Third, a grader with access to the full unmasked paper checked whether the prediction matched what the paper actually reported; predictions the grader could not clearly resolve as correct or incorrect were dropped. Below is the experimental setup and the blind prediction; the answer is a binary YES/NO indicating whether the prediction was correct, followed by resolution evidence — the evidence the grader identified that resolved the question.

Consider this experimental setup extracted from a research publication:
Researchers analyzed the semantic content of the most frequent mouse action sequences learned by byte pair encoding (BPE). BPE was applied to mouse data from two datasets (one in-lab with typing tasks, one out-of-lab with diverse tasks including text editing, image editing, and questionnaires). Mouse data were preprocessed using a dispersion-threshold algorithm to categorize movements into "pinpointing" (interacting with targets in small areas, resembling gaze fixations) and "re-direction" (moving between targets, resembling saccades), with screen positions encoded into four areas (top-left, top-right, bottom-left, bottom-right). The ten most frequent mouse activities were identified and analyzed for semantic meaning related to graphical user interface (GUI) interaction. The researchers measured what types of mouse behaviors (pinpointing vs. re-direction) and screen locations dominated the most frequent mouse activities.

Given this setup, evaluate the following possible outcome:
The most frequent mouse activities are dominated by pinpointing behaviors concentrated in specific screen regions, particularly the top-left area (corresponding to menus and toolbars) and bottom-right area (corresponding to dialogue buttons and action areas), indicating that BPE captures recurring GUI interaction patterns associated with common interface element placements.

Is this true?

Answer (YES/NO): NO